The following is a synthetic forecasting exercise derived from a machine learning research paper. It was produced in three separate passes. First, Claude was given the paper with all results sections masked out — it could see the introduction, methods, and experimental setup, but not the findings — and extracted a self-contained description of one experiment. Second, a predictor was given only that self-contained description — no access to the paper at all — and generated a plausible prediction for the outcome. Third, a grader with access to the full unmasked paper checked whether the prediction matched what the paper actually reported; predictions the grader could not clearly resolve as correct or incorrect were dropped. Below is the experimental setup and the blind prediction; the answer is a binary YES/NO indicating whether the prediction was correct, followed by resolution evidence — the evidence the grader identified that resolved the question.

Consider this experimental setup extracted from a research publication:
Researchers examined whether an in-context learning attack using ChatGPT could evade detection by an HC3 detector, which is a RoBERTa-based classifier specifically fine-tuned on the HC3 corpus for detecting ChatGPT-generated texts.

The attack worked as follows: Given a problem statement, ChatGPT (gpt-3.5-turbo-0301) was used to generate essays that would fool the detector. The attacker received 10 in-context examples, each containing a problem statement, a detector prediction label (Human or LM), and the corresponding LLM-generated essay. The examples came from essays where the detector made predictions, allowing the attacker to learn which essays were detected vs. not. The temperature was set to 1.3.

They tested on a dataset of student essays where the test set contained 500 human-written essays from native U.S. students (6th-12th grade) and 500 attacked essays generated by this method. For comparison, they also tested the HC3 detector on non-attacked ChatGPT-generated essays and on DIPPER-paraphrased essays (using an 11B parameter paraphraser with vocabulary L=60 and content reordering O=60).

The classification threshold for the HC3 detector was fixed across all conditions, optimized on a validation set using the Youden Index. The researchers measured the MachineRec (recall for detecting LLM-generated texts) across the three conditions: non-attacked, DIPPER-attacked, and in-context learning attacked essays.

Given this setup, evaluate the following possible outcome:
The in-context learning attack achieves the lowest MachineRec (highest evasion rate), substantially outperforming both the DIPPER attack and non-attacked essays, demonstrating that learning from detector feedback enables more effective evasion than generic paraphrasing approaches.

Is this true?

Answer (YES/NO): YES